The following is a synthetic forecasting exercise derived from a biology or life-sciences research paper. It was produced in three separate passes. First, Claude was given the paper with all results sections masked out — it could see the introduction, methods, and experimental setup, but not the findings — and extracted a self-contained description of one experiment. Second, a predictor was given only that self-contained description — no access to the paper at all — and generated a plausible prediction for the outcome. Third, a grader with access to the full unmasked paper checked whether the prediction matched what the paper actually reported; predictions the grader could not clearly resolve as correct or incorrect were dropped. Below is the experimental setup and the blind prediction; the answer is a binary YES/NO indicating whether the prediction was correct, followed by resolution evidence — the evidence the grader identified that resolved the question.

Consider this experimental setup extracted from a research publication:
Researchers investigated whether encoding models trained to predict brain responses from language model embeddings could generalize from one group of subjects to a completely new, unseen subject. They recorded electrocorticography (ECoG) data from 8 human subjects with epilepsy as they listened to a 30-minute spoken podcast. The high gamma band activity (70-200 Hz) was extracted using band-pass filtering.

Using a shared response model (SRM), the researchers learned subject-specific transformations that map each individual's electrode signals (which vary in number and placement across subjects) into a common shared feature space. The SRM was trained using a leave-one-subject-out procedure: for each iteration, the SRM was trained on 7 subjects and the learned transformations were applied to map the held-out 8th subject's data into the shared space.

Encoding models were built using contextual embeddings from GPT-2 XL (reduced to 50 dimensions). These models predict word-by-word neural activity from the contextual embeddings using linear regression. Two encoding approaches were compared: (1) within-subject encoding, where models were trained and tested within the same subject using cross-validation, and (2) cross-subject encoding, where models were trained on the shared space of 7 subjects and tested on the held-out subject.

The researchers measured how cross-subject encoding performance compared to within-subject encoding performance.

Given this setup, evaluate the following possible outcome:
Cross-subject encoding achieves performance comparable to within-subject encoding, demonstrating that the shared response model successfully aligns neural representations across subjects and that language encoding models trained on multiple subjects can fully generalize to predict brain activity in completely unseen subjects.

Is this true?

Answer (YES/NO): YES